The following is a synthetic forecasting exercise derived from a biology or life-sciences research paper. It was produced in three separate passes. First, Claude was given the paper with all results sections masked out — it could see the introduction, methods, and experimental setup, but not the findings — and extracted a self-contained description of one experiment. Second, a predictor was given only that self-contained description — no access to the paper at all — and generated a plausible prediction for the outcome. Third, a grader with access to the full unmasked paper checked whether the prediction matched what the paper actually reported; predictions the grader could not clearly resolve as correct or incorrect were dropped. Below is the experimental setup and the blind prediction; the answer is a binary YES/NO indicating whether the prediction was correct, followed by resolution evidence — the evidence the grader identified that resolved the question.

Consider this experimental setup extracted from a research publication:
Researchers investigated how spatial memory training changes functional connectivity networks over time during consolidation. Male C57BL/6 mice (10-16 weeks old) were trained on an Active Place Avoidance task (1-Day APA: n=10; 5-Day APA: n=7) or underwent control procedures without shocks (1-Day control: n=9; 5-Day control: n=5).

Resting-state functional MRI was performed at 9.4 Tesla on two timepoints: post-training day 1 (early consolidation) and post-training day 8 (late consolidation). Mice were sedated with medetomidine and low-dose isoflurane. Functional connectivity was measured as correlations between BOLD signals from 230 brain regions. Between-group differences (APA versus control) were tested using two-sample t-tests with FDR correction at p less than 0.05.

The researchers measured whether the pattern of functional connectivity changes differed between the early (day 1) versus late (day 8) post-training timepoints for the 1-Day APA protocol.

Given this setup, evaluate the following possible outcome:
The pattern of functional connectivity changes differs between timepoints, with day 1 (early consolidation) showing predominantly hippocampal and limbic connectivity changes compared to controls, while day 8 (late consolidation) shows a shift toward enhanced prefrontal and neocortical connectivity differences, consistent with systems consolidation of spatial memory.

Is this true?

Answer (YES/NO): NO